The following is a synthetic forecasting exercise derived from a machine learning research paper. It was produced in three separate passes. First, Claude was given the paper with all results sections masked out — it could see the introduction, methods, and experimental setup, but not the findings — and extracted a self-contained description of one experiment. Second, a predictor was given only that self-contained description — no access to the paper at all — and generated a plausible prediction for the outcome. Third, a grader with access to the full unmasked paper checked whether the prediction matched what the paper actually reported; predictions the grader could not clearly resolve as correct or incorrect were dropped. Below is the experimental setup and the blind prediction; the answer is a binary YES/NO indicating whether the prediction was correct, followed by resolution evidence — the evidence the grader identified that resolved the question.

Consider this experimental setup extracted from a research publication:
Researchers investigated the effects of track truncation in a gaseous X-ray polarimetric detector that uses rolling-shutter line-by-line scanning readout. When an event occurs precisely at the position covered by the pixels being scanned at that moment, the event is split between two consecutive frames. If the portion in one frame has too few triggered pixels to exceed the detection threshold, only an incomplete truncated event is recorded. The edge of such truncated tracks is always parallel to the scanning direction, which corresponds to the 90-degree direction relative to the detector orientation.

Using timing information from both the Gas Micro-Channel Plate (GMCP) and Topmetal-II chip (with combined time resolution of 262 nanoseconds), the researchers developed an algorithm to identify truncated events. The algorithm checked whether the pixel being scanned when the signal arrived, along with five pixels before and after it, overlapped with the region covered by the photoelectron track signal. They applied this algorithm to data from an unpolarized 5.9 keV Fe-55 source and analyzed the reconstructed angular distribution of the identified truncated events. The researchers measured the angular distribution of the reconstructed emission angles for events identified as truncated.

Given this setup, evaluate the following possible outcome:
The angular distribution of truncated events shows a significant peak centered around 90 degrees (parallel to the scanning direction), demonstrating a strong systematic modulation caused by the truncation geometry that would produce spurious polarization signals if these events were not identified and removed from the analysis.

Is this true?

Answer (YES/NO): YES